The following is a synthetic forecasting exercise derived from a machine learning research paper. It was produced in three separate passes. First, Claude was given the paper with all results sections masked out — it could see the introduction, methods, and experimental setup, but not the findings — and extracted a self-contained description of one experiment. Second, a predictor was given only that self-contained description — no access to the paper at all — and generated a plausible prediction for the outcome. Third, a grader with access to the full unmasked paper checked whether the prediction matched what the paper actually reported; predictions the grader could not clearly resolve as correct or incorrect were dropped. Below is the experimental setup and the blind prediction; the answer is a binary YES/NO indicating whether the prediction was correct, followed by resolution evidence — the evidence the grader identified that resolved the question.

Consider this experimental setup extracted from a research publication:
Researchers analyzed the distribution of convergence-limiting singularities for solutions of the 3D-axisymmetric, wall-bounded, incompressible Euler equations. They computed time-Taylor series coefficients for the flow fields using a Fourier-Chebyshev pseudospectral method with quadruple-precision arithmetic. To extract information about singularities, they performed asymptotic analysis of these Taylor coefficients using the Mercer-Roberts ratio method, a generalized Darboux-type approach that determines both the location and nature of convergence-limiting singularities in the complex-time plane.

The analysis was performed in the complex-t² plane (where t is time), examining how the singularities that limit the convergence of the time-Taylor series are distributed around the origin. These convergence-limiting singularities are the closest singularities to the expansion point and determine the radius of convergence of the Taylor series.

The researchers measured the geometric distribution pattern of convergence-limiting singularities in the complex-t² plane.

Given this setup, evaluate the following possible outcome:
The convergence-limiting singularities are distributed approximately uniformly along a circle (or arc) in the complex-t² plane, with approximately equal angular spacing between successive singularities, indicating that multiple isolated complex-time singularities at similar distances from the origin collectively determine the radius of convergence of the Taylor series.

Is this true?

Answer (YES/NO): NO